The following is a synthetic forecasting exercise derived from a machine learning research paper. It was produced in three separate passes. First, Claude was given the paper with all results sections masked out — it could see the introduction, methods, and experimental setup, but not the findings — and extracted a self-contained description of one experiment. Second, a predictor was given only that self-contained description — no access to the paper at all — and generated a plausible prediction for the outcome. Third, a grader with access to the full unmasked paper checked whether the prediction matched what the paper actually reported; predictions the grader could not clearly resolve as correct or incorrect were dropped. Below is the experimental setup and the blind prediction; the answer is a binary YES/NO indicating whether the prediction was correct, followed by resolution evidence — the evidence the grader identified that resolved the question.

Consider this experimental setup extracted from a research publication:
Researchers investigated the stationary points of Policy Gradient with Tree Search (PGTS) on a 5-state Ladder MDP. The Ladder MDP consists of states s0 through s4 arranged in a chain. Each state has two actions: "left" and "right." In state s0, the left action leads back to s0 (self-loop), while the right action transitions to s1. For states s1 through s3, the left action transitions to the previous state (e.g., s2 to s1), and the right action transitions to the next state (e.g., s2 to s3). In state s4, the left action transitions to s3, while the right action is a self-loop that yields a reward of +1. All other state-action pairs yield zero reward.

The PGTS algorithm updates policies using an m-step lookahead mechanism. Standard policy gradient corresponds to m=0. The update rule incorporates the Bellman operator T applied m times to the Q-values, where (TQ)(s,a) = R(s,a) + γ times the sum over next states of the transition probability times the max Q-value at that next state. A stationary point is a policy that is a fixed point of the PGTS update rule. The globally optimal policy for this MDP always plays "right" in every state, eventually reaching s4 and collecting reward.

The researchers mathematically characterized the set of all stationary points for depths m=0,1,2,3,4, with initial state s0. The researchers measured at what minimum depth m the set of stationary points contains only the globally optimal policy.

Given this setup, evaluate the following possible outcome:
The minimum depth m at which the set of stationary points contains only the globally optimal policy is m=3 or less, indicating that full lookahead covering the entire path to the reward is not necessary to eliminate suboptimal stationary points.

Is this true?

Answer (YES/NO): NO